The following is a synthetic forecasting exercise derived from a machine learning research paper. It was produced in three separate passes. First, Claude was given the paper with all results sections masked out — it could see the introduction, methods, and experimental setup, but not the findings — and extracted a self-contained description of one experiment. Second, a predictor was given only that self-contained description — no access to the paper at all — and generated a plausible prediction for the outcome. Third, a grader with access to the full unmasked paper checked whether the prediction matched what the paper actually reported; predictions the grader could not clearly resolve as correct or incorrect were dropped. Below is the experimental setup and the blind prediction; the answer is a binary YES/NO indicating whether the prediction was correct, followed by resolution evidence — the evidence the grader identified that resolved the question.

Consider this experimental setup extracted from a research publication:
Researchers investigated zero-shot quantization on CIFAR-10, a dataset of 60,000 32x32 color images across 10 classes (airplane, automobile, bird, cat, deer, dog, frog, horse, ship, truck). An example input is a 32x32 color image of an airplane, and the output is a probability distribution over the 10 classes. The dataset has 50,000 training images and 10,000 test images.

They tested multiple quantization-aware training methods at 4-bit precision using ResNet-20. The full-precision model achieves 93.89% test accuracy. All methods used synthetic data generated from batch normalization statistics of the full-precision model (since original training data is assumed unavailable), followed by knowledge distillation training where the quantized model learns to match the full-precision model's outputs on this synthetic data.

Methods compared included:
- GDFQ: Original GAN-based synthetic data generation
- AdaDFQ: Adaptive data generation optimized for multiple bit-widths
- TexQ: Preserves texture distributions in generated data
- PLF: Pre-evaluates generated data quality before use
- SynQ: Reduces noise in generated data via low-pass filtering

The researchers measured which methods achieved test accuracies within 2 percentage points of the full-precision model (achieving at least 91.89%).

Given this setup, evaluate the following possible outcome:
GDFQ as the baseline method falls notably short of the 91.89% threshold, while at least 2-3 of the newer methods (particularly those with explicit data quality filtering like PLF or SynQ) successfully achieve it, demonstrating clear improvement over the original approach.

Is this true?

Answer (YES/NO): YES